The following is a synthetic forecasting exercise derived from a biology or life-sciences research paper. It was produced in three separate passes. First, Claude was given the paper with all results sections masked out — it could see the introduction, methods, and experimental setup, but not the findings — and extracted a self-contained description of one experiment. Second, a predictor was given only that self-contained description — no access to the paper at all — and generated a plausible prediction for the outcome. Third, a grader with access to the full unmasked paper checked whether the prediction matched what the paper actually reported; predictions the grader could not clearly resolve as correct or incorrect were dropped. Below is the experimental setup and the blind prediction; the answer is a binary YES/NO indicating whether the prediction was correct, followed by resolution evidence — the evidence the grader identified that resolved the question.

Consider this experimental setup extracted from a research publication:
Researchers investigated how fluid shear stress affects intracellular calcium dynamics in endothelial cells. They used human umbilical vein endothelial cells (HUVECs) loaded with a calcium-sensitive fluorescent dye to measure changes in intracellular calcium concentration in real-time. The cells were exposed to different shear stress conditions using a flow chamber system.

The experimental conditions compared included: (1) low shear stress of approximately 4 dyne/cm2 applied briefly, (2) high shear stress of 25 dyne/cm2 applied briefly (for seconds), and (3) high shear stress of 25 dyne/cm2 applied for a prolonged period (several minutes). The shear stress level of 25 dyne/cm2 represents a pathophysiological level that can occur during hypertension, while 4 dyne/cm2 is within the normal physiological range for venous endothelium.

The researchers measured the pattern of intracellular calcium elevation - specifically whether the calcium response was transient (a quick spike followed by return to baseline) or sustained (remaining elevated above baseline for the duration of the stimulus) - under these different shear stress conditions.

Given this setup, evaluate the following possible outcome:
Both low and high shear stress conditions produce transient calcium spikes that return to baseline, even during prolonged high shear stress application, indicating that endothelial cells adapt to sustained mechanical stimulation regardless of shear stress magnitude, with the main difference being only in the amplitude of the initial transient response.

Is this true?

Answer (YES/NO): NO